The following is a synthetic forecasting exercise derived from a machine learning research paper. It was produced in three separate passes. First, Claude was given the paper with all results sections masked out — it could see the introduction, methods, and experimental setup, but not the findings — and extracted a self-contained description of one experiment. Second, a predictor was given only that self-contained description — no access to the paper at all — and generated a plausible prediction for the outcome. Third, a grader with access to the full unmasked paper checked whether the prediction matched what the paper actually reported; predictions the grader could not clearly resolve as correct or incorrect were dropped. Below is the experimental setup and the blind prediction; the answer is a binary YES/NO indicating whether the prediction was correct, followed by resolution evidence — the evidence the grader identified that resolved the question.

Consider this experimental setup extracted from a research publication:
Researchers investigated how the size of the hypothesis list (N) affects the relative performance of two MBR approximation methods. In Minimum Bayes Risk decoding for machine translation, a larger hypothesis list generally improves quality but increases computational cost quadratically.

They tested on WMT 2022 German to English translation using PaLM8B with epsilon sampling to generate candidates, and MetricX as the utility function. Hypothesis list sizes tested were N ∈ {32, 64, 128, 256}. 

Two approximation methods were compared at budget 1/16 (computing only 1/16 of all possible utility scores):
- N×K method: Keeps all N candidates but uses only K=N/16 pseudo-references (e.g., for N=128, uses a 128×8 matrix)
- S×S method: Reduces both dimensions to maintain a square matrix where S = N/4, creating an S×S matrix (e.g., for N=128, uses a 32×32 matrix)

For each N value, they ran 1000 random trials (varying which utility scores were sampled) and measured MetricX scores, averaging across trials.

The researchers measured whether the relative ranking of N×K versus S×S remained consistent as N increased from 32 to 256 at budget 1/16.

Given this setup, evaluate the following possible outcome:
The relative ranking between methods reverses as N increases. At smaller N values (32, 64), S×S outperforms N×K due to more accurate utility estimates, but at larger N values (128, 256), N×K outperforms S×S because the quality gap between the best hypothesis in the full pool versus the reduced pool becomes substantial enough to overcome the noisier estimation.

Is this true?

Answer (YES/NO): NO